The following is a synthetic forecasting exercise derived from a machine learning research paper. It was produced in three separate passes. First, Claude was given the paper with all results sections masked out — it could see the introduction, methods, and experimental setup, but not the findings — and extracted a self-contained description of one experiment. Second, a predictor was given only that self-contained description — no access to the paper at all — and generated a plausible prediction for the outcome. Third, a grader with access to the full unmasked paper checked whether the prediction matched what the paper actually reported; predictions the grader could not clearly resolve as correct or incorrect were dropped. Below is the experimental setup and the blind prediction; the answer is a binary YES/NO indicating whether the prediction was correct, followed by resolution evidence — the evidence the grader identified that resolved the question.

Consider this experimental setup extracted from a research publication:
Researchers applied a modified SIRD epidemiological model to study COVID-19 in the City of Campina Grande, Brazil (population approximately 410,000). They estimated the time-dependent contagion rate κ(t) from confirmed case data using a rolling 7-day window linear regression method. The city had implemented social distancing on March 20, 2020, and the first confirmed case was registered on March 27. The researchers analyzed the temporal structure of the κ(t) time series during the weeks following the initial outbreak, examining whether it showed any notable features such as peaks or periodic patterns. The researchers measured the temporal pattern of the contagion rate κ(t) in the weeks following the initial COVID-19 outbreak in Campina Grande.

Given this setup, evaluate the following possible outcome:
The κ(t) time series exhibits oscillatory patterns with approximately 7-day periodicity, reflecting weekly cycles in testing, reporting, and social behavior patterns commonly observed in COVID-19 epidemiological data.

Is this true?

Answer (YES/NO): YES